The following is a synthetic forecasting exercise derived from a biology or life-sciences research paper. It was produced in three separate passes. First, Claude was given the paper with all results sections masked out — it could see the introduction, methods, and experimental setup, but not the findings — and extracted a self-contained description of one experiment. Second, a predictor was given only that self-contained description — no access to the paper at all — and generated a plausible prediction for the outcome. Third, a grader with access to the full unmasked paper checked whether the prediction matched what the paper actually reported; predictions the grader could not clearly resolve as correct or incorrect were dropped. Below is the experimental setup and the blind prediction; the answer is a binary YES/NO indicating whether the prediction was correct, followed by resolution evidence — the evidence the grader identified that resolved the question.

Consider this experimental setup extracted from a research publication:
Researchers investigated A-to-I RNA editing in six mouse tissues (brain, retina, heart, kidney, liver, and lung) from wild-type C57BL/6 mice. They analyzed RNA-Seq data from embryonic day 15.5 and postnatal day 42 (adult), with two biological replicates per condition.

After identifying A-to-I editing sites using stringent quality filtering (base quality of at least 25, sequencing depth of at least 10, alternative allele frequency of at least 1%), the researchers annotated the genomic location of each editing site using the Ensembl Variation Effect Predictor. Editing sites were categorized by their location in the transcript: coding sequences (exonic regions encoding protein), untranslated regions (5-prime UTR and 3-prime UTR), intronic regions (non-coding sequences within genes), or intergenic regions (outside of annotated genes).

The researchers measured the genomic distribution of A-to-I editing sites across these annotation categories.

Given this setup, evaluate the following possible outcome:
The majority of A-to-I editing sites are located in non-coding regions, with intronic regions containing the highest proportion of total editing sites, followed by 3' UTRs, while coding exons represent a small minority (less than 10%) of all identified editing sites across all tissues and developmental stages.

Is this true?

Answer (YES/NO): NO